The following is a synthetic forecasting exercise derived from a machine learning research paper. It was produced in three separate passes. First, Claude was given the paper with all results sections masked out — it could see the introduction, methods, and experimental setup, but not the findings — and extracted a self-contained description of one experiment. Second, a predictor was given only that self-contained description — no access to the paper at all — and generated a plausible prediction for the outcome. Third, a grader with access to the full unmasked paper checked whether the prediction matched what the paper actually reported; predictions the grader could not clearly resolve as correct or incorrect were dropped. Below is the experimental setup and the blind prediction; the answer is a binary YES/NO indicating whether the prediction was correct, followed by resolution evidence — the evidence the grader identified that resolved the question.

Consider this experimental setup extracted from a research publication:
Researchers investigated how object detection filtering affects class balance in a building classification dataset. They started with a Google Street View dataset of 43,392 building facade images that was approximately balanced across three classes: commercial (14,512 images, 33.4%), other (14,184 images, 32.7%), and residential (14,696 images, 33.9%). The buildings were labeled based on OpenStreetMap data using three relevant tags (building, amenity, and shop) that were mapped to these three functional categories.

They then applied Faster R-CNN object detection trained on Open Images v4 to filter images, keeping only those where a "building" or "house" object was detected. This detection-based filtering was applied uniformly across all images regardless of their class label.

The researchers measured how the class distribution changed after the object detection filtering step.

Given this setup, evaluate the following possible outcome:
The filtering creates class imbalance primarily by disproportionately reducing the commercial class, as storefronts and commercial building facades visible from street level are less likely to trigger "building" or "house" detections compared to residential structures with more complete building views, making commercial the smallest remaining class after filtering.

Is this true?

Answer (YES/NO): NO